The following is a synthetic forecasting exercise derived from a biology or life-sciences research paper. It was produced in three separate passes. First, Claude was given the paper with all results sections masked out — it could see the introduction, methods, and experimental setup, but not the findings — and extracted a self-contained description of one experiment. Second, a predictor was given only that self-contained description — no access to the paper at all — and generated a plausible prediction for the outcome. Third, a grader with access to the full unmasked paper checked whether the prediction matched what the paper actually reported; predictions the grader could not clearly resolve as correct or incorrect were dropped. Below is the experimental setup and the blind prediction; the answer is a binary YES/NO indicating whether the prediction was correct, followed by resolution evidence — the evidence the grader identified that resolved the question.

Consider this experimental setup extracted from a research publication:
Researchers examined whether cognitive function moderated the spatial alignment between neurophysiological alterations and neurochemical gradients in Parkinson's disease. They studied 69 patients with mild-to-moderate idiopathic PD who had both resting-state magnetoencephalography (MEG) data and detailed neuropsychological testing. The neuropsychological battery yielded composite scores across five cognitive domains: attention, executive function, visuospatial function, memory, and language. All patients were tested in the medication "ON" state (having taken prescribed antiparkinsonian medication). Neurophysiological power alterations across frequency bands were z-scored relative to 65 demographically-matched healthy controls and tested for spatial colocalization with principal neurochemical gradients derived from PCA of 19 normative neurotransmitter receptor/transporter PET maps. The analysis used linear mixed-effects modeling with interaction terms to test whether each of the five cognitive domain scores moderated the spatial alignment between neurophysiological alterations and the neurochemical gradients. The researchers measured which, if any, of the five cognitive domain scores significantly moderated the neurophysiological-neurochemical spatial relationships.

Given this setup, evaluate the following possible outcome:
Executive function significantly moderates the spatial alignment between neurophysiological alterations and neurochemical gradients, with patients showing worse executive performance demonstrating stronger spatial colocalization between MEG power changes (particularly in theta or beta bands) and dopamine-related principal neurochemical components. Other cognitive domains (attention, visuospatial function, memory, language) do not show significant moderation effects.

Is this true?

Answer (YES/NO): NO